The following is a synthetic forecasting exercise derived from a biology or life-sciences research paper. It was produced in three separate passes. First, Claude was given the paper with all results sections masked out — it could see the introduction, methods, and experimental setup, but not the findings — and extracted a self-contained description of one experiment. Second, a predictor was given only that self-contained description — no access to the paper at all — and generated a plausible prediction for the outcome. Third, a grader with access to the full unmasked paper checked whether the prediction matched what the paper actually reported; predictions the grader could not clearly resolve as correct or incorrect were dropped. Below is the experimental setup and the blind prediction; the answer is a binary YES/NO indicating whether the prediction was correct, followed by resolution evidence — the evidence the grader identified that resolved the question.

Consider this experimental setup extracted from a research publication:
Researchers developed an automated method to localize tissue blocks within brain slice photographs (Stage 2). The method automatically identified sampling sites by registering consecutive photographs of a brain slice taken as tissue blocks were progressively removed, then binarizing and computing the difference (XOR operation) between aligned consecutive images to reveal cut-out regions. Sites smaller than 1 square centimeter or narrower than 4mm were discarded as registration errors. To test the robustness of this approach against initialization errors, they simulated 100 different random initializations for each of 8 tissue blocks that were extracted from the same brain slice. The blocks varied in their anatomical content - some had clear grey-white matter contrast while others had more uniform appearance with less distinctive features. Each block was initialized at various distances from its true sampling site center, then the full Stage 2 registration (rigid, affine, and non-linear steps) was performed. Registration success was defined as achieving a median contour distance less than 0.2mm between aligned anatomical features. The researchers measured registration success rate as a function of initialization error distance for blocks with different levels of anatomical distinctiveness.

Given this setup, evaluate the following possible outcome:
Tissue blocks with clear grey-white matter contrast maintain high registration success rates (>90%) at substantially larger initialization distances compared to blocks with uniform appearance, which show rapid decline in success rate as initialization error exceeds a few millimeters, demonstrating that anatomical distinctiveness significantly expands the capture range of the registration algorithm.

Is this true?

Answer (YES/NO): YES